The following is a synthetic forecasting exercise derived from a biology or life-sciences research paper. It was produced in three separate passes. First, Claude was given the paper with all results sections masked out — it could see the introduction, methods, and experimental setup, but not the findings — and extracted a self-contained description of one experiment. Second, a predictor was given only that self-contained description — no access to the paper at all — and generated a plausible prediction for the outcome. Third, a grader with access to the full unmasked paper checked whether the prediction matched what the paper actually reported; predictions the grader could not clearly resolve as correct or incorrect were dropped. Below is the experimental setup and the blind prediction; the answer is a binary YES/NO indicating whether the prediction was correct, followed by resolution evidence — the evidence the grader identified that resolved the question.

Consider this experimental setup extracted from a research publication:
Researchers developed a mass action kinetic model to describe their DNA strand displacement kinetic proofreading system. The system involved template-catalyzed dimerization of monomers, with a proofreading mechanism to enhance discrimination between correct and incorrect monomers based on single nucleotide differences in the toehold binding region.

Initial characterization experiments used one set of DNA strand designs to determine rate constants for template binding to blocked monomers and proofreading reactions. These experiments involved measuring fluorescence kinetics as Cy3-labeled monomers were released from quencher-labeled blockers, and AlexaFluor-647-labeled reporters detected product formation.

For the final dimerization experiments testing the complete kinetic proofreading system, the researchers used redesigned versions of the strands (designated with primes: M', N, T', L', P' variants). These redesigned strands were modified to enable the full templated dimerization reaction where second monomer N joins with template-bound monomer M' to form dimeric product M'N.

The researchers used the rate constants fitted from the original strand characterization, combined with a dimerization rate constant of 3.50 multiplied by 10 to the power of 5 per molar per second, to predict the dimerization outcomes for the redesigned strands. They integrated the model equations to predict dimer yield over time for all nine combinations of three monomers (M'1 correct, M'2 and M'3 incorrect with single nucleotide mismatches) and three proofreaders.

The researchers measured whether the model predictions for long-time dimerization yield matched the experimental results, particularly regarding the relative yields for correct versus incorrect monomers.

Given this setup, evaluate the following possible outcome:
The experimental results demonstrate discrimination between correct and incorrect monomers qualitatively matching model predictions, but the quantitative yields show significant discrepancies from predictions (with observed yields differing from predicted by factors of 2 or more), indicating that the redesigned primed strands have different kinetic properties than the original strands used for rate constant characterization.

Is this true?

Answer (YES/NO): NO